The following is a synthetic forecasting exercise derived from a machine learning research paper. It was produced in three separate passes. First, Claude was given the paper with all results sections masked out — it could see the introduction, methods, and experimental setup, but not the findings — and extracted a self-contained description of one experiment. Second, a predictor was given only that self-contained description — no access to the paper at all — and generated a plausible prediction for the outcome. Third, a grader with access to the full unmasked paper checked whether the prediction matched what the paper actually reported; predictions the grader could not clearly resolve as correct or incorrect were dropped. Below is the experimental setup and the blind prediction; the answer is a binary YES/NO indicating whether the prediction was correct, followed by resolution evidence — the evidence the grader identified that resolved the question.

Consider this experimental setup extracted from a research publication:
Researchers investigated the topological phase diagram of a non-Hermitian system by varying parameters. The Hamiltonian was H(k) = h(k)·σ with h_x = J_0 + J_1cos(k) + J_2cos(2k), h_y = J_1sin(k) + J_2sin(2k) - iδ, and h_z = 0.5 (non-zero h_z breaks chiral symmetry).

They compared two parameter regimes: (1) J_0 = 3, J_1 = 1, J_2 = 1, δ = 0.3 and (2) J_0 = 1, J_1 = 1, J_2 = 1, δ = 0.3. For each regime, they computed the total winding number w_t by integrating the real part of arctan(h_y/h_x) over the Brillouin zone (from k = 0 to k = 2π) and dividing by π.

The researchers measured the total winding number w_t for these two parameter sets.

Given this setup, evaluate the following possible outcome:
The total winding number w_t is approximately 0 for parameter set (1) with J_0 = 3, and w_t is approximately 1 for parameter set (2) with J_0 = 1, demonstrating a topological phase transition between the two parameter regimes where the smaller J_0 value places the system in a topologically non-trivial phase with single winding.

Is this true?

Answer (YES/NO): NO